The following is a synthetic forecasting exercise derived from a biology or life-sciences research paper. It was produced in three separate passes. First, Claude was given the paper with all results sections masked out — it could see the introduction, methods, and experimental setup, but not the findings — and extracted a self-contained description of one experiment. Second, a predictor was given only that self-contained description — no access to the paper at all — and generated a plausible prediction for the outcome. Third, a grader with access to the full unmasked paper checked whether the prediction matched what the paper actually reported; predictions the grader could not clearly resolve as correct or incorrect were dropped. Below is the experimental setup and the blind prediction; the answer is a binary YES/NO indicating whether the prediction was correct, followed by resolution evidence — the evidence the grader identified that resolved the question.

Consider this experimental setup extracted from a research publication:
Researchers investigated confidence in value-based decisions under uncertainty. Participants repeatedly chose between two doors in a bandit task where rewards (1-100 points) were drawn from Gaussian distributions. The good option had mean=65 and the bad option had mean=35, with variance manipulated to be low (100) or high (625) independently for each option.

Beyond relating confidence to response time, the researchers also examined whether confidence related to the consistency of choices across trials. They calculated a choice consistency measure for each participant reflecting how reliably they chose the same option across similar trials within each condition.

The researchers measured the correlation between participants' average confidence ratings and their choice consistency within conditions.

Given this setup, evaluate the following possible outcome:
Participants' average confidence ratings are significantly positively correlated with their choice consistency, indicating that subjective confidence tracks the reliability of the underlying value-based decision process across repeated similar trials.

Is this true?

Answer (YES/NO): YES